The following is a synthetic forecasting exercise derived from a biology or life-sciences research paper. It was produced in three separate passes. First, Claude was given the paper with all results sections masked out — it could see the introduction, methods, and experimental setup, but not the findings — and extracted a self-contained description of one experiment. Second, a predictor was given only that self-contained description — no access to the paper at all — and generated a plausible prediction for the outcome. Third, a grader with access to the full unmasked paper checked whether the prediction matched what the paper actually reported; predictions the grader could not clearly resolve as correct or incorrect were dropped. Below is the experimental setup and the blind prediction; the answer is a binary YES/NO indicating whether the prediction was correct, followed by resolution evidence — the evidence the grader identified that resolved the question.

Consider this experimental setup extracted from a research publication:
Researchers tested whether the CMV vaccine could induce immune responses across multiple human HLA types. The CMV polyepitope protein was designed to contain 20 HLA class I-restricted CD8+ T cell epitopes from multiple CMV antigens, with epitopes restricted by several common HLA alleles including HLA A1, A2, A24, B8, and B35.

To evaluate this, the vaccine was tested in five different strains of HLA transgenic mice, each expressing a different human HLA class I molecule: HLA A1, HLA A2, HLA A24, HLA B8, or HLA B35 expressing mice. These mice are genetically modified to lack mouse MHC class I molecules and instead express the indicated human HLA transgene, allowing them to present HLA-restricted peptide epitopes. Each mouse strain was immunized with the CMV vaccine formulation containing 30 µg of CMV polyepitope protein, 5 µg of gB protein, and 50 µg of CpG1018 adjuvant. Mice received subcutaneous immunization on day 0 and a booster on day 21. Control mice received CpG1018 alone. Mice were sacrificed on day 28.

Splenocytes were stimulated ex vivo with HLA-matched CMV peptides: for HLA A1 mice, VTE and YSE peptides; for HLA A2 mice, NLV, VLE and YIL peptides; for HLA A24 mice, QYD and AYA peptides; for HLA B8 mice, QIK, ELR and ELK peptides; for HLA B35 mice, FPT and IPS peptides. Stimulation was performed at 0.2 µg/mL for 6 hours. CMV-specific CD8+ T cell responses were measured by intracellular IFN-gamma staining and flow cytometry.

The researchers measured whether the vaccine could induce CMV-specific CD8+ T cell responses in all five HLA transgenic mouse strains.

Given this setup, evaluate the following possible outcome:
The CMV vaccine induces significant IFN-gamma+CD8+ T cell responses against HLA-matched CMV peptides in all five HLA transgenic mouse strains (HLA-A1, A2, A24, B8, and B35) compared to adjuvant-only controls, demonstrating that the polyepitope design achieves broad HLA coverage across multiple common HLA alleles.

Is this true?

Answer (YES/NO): YES